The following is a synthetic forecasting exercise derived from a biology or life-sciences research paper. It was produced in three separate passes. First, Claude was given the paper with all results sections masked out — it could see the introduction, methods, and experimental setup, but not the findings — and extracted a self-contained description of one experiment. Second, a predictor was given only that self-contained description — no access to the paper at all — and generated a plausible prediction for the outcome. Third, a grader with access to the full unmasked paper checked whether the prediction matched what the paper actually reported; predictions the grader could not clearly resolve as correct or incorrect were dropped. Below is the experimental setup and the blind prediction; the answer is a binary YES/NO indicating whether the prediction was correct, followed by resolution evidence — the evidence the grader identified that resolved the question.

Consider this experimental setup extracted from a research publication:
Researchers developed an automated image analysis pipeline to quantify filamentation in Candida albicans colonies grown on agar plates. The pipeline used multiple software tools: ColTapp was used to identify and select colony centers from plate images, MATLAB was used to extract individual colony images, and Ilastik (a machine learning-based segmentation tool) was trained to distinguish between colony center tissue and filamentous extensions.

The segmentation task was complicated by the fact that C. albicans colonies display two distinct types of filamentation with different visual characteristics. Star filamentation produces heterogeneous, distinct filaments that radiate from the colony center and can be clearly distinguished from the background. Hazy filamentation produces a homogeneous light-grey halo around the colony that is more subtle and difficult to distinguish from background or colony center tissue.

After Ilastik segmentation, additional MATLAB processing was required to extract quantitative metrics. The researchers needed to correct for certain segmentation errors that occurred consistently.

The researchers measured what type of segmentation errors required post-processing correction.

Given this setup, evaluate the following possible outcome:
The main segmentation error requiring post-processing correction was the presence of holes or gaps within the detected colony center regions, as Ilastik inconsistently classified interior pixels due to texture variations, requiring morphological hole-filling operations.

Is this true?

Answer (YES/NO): NO